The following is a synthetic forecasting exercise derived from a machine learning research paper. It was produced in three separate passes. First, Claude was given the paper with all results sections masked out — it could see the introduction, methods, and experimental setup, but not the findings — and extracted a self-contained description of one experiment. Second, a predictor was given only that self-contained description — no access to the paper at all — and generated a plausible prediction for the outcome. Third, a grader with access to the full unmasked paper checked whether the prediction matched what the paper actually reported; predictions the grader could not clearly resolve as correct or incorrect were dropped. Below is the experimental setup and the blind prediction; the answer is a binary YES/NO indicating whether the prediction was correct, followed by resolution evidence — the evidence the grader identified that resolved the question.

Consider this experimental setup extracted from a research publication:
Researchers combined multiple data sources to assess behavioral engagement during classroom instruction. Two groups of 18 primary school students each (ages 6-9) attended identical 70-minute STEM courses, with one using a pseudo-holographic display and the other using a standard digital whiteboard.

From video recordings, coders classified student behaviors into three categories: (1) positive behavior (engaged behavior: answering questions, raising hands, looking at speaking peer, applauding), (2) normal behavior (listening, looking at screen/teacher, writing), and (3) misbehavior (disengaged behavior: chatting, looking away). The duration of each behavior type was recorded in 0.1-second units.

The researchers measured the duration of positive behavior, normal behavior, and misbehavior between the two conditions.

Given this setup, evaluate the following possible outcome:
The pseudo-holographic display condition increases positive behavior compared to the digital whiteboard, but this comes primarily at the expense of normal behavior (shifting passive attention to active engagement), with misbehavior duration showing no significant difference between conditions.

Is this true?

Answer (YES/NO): NO